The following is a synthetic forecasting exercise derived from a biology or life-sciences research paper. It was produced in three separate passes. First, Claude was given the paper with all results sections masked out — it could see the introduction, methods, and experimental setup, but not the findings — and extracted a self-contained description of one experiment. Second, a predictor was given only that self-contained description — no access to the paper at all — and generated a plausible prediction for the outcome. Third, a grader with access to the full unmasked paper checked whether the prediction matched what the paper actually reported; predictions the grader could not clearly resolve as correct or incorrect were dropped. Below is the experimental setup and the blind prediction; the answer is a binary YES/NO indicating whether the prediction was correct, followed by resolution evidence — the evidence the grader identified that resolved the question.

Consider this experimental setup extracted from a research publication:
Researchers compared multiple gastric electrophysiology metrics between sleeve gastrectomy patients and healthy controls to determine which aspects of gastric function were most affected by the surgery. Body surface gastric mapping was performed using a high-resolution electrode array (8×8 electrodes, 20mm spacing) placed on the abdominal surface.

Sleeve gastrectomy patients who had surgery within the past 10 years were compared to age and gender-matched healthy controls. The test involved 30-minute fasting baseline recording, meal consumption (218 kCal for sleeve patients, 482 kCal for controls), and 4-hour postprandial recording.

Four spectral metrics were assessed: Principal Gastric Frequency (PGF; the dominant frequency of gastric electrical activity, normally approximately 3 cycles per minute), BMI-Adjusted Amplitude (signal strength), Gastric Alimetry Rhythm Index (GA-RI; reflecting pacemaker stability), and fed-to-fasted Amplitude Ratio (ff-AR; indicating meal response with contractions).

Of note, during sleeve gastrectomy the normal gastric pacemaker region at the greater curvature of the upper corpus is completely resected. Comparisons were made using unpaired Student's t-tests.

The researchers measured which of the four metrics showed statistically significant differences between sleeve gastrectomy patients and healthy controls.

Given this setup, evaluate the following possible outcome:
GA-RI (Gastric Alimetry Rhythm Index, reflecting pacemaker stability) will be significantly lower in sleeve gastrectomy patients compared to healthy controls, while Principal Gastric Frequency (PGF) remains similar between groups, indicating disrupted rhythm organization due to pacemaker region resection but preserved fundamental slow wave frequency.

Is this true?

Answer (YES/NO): NO